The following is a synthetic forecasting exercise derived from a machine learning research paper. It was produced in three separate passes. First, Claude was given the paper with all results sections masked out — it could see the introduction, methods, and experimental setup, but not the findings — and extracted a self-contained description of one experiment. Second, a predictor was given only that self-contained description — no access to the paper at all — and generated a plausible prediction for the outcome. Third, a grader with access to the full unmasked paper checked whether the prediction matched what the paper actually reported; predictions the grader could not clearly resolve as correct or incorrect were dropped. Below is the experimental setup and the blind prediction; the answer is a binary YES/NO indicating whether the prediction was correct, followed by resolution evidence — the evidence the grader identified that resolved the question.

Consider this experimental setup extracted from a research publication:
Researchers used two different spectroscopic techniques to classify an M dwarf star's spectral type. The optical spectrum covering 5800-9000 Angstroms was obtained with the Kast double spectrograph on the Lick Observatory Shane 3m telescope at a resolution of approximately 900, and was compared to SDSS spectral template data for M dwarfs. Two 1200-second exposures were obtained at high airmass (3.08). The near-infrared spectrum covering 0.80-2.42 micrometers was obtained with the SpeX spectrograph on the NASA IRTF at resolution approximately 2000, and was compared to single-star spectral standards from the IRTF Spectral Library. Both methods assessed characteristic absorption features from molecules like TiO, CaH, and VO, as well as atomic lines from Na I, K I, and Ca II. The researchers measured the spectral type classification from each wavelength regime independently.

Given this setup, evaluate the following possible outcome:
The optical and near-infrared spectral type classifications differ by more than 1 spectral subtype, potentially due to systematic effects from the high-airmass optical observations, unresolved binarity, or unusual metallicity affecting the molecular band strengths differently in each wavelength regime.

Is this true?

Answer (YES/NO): NO